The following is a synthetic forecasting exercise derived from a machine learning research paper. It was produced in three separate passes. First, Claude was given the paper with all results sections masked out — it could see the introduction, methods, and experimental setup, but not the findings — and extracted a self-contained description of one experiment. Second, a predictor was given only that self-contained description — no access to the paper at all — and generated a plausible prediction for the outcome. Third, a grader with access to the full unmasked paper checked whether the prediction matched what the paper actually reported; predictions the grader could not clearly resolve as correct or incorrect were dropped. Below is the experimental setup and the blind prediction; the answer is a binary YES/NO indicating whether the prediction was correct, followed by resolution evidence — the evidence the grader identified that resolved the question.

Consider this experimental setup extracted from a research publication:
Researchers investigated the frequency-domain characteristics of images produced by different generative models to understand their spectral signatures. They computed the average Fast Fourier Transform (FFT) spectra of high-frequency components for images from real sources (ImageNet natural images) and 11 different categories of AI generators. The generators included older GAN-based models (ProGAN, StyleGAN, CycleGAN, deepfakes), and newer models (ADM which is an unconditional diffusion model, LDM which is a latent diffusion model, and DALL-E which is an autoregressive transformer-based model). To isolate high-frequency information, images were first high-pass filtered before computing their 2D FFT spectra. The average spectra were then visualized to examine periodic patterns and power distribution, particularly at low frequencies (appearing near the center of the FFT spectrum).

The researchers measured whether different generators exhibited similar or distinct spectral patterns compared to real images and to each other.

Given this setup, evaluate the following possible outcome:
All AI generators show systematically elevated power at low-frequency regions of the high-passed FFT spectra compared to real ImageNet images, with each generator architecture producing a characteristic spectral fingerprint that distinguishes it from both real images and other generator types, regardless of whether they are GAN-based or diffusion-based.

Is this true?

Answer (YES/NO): NO